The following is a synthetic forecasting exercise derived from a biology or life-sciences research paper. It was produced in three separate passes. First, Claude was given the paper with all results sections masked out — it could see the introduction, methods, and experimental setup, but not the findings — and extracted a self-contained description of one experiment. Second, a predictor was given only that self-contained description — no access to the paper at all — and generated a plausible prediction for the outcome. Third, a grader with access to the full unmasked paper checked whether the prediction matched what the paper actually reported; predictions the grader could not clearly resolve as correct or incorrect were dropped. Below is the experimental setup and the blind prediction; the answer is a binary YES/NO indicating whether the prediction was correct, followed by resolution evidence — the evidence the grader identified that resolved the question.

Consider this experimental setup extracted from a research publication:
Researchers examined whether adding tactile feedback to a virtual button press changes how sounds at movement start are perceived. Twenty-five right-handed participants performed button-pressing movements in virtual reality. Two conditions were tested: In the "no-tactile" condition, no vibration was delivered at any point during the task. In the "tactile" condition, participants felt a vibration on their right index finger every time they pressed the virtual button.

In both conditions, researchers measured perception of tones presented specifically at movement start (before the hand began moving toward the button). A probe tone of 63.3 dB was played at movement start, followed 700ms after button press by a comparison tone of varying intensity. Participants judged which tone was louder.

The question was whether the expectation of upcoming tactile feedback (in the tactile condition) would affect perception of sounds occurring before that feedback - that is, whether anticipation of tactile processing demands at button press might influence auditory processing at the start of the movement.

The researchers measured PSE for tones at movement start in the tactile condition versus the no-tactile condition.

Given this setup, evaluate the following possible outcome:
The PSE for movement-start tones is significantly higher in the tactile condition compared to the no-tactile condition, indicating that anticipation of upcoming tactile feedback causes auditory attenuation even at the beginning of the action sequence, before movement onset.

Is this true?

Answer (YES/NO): NO